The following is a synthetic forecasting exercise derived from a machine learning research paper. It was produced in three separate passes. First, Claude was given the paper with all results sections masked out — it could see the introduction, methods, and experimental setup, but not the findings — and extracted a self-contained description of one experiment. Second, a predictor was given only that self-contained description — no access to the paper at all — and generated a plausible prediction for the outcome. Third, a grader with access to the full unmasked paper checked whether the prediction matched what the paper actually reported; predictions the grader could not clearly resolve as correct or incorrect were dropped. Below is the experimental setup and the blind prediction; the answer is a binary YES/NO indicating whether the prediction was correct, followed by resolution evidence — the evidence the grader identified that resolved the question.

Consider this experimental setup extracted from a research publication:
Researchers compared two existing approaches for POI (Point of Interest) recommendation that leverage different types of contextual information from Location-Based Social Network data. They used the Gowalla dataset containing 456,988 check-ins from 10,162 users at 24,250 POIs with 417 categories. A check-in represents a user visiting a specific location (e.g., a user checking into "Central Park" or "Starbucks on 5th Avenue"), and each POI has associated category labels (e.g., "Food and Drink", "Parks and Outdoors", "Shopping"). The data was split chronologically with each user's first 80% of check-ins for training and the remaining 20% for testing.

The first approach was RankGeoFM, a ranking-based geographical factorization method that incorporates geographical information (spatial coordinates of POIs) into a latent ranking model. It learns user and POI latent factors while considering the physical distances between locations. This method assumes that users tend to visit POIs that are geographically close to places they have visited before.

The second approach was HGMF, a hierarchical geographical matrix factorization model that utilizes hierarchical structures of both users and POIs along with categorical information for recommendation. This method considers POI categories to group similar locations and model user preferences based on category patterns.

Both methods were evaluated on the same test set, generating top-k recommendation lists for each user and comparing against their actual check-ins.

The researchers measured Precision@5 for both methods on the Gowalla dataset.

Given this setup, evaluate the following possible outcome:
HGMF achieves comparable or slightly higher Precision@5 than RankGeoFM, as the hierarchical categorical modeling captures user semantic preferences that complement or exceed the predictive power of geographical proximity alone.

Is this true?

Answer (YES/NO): NO